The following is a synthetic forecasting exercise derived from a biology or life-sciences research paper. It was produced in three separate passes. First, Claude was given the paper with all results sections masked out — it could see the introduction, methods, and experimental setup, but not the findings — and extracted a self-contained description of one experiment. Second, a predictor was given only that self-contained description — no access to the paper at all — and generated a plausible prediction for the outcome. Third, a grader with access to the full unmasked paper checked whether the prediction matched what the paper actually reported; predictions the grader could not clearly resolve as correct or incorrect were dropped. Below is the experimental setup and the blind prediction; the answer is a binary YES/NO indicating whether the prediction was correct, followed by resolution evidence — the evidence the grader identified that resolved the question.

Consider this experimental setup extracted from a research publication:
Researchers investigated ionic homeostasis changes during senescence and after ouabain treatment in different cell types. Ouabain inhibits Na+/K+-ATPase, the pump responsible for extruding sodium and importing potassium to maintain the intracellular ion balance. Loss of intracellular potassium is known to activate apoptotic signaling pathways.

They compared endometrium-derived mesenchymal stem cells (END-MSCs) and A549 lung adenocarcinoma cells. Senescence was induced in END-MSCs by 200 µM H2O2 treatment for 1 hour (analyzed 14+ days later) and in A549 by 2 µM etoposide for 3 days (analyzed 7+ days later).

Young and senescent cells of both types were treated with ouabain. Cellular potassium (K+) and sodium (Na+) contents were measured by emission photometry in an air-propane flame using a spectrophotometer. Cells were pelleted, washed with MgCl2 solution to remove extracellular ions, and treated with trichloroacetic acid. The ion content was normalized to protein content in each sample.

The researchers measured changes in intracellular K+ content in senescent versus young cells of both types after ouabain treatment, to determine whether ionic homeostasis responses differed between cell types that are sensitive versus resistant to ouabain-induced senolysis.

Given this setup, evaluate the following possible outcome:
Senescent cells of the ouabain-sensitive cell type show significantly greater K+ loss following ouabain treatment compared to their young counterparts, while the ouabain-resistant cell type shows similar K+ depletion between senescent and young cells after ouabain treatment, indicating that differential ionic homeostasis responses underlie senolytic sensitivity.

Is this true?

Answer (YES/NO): NO